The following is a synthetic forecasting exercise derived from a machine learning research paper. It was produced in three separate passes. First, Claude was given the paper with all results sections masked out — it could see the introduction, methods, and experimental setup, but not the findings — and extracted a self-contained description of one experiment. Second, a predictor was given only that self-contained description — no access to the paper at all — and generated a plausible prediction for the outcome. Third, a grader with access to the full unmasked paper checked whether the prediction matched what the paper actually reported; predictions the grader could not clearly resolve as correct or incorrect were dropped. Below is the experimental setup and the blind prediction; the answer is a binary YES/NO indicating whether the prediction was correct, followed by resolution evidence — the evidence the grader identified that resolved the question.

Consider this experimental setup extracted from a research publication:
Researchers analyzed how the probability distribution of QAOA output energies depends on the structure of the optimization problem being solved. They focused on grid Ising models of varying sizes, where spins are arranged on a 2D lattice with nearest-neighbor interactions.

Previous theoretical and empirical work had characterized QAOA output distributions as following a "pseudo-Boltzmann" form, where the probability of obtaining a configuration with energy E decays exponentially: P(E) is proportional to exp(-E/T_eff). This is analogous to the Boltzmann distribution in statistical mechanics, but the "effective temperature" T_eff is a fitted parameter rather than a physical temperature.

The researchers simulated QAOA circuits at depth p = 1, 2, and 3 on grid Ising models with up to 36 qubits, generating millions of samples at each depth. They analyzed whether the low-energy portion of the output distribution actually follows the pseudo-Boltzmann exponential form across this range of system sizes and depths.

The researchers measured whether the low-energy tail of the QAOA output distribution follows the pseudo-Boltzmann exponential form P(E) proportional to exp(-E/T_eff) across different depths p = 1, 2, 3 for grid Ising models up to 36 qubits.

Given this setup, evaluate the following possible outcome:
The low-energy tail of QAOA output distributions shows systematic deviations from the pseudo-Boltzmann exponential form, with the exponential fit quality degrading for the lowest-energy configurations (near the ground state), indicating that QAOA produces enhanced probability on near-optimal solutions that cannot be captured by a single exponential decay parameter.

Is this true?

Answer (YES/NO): NO